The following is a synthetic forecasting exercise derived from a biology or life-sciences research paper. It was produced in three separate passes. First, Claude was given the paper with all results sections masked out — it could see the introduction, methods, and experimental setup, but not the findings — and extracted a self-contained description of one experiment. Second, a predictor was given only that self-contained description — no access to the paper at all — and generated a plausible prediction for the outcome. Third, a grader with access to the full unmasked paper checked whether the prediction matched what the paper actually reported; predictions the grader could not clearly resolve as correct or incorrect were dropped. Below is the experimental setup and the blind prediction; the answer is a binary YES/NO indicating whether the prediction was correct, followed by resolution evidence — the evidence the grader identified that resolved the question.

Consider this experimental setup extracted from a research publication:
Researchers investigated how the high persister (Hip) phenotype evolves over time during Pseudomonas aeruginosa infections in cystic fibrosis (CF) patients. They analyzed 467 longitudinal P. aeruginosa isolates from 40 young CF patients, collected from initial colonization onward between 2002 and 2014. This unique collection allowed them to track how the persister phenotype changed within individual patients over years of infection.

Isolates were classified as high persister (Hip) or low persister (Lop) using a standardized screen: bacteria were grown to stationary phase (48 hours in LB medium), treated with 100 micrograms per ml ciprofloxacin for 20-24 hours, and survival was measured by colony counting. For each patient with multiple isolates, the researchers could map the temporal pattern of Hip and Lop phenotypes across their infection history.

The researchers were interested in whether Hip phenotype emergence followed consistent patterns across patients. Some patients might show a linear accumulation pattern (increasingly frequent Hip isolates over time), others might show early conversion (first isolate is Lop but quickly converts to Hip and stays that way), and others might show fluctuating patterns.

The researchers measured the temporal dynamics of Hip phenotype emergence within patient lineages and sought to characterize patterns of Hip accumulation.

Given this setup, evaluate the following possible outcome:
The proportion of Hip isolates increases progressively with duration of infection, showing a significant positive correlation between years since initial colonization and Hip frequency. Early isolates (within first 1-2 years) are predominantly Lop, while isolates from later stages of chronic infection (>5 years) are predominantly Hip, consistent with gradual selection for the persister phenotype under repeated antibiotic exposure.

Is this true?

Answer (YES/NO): NO